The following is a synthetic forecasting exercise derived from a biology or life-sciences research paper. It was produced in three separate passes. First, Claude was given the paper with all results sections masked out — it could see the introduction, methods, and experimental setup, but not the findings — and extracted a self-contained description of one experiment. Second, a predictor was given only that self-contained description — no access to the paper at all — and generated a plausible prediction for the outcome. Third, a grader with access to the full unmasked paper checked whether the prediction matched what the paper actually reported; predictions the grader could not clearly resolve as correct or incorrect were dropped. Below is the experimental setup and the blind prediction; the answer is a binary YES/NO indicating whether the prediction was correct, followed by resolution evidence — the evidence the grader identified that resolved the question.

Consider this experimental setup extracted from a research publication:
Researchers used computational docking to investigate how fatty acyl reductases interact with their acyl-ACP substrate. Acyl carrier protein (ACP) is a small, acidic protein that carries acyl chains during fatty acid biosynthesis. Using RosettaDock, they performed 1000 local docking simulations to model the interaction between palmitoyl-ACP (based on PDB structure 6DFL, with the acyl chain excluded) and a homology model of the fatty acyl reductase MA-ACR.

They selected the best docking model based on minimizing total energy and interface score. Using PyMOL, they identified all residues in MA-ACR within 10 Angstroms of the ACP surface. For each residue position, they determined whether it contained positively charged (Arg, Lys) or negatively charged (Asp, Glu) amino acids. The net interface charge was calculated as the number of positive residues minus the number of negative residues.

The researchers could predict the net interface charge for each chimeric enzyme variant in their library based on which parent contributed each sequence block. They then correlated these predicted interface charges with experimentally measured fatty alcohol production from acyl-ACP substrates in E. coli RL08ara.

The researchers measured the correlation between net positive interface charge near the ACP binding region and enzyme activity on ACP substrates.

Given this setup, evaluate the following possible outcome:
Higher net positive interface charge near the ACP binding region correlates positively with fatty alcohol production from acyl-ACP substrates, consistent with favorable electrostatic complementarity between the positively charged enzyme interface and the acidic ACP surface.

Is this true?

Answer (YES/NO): YES